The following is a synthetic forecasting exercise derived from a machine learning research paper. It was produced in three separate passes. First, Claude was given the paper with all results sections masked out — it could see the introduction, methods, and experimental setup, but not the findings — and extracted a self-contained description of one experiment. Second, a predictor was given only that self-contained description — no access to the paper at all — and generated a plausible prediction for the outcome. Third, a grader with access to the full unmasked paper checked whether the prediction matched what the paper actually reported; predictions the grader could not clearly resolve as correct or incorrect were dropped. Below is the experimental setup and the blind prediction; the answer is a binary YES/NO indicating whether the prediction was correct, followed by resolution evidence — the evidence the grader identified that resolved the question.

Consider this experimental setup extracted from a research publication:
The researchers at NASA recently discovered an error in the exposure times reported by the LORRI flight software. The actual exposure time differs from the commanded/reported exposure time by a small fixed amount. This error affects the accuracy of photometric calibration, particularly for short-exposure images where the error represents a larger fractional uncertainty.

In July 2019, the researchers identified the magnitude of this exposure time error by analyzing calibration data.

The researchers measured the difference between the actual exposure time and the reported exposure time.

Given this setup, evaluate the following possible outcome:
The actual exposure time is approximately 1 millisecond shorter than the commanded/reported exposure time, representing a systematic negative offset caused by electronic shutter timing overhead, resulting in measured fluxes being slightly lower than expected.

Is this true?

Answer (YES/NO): NO